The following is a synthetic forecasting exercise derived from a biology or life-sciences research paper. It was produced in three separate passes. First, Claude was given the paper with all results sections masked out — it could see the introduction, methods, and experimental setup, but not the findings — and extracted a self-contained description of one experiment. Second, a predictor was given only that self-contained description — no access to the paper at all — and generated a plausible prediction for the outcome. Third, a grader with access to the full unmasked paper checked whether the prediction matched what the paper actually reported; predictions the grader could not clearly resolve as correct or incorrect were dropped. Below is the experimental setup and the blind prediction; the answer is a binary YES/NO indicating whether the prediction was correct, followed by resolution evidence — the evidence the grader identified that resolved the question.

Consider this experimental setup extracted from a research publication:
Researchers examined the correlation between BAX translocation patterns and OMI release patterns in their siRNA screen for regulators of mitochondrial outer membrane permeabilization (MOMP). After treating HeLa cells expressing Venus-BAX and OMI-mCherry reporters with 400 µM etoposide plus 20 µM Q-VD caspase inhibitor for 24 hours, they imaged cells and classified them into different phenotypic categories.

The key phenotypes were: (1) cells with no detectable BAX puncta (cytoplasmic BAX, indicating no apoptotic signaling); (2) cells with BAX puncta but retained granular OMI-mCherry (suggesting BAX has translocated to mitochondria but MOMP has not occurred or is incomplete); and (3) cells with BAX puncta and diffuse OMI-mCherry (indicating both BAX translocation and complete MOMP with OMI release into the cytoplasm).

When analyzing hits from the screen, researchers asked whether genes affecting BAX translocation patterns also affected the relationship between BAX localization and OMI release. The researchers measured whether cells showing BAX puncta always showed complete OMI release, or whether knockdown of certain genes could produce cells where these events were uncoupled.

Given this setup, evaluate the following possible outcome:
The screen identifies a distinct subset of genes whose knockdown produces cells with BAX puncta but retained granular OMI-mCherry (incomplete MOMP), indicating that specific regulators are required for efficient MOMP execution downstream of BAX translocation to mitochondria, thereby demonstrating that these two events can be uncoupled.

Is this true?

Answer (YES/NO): YES